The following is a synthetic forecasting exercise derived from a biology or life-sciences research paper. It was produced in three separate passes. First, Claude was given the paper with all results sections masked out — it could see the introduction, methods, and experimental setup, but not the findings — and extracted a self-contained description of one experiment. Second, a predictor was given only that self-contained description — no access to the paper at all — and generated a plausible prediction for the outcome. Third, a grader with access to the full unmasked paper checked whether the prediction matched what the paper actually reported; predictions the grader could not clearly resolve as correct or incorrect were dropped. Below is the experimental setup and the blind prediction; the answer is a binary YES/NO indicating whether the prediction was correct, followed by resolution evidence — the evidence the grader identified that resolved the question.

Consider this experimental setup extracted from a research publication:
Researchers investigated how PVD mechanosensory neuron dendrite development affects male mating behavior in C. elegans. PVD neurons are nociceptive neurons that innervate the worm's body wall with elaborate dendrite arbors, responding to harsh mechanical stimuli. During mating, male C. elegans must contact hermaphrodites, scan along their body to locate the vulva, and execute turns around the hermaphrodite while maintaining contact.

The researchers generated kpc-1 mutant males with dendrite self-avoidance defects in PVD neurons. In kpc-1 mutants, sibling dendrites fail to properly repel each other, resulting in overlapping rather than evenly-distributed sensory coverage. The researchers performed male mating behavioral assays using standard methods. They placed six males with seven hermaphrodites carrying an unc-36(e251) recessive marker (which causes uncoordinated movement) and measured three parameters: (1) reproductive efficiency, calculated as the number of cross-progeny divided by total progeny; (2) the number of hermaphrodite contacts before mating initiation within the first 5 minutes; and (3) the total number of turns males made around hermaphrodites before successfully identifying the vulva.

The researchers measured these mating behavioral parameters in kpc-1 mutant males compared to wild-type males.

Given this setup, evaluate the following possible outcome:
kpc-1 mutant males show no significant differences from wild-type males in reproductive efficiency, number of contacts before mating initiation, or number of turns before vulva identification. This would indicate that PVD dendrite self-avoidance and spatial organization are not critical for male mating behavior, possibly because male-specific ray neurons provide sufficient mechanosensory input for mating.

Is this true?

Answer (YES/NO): NO